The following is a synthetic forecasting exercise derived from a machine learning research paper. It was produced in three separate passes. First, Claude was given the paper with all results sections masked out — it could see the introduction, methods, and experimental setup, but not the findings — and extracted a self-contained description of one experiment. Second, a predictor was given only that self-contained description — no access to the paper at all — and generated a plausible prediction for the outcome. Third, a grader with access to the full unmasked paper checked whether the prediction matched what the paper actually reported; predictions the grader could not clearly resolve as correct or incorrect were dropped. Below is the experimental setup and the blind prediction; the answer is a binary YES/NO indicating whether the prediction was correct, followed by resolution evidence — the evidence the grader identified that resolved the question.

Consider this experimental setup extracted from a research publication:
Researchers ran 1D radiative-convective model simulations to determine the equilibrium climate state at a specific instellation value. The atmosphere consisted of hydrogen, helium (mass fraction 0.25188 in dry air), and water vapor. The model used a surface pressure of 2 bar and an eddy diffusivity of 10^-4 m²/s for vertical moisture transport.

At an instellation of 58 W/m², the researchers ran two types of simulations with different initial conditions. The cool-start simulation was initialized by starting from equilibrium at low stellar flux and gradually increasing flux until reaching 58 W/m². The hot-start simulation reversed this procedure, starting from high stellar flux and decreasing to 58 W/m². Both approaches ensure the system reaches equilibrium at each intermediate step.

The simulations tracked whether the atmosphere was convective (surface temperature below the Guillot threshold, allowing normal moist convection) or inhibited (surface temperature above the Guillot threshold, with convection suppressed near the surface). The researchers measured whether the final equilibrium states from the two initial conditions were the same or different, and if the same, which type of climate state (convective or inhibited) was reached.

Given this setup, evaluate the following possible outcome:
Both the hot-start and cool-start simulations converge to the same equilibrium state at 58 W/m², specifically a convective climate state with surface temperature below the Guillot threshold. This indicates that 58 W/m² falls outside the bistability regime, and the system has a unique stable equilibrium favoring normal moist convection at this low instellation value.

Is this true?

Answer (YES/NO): NO